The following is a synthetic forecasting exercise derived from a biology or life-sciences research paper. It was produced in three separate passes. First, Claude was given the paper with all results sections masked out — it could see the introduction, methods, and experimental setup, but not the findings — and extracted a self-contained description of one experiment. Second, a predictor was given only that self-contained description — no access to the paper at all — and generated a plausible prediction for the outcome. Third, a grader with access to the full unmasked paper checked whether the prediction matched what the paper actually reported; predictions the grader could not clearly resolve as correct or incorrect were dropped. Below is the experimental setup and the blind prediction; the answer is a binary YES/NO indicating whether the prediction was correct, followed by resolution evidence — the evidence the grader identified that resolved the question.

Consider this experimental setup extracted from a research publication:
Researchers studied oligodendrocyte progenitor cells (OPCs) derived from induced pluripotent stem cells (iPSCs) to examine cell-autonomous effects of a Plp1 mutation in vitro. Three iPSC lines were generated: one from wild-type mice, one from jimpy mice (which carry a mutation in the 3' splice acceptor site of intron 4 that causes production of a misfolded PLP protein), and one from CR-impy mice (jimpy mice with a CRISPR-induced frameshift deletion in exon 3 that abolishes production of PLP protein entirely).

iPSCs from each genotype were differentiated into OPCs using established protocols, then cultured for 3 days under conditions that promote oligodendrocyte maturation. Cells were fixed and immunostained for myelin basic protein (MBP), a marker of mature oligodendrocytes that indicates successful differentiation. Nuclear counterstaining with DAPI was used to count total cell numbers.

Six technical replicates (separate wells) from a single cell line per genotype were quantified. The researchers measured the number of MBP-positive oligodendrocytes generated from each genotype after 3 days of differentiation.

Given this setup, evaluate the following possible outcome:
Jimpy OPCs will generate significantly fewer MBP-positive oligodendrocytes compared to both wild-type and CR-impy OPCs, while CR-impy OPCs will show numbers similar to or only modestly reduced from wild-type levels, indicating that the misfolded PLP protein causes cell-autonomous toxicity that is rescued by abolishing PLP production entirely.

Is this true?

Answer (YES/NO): YES